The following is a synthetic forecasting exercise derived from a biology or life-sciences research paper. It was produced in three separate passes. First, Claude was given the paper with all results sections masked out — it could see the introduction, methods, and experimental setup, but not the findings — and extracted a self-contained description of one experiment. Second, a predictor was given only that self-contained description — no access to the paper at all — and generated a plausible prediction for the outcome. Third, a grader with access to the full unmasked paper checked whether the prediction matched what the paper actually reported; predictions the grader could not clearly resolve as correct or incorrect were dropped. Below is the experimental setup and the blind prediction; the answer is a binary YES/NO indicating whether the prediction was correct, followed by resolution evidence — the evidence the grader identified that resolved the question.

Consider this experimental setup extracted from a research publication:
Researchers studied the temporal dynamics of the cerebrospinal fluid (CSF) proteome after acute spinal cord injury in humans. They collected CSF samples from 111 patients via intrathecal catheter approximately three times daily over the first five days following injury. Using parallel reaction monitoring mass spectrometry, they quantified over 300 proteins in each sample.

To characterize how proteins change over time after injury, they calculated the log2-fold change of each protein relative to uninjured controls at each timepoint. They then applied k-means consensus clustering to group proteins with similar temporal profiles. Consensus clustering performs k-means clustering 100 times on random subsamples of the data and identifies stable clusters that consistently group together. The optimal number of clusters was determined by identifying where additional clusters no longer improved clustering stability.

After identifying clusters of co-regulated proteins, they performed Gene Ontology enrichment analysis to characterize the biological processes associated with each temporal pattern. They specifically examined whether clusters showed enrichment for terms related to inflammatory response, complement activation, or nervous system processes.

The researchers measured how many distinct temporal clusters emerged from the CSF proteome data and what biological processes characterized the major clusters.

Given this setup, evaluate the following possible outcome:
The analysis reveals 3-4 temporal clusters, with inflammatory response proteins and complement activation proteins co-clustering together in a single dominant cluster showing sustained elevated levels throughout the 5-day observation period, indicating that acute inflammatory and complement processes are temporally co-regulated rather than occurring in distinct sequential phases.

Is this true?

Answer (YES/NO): NO